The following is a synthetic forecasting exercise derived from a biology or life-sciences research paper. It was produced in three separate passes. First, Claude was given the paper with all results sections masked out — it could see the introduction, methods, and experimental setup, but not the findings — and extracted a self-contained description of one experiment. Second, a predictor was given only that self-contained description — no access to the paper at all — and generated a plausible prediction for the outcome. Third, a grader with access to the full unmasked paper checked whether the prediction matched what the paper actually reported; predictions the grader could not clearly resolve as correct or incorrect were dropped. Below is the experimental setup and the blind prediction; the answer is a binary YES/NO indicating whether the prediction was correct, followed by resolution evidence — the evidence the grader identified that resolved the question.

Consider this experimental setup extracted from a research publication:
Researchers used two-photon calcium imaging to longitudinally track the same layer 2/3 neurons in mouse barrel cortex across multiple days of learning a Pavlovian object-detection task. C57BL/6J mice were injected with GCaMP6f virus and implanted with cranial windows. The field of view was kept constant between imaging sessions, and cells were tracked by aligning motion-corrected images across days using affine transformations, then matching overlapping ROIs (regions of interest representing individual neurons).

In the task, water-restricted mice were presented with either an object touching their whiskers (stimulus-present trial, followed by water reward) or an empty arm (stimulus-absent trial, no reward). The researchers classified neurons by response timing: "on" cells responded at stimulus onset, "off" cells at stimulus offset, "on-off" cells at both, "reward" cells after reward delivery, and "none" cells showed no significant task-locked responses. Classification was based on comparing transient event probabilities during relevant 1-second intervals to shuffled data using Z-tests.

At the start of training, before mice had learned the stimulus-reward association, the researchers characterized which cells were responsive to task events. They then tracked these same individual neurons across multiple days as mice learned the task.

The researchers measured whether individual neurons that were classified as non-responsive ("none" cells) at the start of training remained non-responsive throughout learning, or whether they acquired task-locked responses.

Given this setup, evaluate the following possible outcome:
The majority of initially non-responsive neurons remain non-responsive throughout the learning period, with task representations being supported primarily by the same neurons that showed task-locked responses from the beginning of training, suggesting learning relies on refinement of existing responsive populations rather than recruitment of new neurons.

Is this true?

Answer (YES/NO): NO